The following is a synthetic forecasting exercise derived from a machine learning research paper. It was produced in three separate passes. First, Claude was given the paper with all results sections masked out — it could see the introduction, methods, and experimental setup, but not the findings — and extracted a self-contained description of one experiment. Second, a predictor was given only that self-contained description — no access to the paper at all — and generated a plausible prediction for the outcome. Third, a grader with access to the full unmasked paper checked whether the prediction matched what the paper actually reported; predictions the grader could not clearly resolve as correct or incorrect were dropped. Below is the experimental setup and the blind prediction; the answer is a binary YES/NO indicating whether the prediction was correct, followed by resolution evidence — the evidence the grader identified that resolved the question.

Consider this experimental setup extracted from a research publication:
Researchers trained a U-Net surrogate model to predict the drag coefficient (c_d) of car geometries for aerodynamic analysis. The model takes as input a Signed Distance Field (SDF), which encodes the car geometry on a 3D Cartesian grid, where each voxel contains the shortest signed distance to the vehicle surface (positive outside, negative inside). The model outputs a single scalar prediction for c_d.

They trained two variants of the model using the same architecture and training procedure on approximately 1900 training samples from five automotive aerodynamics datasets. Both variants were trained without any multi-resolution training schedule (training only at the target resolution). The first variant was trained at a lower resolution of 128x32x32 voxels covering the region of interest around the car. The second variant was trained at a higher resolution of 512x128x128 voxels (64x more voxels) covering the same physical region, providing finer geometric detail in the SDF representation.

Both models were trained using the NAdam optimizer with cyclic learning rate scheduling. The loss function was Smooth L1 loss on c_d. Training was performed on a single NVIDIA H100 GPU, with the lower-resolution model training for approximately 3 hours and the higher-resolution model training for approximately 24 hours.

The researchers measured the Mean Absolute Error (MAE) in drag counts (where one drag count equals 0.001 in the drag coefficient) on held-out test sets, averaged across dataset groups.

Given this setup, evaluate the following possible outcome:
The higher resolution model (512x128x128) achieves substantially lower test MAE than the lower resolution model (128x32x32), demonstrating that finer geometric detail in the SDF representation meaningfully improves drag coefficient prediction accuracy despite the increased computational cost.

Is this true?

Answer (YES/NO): NO